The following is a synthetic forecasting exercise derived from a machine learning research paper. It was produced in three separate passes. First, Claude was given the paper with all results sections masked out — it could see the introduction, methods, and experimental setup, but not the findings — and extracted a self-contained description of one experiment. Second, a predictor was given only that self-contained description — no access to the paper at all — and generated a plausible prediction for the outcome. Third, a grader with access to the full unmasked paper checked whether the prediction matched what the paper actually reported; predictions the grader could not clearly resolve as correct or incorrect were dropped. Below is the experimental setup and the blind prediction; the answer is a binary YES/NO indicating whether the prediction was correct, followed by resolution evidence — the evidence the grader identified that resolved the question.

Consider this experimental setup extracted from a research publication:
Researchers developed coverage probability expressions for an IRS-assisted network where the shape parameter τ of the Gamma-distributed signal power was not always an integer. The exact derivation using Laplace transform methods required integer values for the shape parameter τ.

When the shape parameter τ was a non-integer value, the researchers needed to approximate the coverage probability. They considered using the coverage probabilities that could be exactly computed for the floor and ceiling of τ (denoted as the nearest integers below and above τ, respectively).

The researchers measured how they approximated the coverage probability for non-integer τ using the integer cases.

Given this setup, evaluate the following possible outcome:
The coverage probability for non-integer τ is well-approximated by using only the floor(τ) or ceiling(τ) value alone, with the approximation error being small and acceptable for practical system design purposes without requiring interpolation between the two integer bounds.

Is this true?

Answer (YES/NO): NO